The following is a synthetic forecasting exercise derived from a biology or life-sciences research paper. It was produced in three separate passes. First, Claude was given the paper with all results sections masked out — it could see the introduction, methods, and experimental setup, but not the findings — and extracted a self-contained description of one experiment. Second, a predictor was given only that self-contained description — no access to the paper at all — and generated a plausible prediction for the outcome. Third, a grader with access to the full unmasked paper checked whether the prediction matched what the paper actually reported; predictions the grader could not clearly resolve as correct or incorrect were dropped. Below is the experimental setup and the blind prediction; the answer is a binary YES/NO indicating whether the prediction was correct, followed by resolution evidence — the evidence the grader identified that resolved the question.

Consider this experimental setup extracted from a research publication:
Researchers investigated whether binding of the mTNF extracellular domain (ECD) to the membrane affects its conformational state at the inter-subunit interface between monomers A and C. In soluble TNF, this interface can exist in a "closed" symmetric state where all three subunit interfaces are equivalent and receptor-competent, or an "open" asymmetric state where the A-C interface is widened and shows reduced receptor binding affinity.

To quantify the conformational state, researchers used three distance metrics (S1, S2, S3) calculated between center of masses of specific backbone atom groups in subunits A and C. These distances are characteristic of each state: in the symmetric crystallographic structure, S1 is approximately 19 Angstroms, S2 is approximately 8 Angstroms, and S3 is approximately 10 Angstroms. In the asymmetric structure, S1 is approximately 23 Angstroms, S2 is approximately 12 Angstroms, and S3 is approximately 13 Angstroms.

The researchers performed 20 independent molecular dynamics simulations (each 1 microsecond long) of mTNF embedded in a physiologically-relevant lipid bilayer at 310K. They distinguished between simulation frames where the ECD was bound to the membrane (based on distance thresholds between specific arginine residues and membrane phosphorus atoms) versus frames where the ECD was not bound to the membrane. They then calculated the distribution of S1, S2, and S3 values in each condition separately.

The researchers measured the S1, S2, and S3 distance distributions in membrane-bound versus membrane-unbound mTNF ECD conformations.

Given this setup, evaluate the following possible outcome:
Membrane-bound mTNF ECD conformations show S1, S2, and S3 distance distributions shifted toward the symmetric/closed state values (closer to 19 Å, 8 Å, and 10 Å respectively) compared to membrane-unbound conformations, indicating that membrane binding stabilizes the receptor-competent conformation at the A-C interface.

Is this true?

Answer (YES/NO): YES